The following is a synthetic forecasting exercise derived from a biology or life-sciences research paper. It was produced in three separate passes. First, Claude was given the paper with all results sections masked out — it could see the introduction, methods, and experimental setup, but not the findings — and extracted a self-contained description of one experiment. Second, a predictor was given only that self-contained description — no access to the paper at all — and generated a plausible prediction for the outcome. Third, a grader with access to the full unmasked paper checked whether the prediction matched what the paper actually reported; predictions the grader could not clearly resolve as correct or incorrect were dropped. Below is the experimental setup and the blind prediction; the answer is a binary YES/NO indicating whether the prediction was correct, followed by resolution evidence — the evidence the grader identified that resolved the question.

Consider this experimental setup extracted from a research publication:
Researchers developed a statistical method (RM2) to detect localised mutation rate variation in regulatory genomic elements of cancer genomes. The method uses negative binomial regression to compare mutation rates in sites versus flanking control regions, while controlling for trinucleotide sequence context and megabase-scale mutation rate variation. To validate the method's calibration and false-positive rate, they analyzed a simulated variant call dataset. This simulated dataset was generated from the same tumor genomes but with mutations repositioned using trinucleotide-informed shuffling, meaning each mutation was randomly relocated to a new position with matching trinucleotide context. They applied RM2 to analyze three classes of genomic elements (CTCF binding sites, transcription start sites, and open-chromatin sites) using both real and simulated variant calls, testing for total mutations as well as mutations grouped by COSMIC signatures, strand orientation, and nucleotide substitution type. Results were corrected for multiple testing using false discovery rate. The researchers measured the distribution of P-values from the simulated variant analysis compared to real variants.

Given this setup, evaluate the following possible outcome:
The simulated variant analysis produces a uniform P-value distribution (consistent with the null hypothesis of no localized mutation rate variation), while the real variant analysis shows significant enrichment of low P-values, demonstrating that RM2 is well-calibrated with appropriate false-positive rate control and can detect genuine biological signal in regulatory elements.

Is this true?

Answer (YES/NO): YES